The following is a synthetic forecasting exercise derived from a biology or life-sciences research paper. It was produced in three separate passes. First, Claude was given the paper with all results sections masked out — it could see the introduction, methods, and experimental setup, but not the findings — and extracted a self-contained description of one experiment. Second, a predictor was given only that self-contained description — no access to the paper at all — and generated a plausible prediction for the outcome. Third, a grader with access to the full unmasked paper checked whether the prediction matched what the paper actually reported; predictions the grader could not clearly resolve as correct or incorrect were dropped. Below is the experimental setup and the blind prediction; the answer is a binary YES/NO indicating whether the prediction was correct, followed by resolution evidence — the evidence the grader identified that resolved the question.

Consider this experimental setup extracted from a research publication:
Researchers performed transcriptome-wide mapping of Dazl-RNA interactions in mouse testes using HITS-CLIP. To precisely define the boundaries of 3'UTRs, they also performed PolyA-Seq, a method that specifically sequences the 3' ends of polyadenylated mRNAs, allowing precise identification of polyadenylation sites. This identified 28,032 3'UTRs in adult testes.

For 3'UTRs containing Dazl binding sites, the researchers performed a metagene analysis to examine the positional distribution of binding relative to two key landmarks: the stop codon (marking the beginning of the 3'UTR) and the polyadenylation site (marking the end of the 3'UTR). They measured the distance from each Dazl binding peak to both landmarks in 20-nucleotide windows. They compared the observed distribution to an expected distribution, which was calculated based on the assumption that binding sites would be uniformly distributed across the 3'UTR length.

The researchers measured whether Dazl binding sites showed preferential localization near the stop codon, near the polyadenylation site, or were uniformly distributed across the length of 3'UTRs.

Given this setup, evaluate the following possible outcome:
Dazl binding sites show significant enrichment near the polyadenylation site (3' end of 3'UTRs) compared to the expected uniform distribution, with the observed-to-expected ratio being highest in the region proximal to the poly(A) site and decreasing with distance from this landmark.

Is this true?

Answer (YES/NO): YES